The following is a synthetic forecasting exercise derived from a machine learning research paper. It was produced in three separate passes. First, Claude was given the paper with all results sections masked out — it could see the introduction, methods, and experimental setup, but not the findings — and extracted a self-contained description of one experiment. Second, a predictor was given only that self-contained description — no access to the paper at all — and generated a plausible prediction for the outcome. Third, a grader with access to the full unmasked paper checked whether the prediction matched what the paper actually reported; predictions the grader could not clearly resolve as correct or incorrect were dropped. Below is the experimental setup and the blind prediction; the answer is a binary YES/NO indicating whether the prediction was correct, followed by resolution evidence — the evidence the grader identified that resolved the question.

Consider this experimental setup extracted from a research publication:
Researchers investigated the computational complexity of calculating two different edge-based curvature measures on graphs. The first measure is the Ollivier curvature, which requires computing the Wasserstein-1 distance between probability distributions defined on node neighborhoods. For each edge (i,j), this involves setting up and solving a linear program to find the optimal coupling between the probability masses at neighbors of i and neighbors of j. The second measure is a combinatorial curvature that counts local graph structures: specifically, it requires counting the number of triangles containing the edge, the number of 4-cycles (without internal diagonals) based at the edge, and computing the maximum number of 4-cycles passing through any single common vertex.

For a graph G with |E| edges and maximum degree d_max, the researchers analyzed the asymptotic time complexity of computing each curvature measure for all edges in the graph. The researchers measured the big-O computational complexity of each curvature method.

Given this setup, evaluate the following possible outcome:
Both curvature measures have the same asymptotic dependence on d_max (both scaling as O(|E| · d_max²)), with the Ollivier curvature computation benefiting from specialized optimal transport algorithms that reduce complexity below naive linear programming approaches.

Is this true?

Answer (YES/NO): NO